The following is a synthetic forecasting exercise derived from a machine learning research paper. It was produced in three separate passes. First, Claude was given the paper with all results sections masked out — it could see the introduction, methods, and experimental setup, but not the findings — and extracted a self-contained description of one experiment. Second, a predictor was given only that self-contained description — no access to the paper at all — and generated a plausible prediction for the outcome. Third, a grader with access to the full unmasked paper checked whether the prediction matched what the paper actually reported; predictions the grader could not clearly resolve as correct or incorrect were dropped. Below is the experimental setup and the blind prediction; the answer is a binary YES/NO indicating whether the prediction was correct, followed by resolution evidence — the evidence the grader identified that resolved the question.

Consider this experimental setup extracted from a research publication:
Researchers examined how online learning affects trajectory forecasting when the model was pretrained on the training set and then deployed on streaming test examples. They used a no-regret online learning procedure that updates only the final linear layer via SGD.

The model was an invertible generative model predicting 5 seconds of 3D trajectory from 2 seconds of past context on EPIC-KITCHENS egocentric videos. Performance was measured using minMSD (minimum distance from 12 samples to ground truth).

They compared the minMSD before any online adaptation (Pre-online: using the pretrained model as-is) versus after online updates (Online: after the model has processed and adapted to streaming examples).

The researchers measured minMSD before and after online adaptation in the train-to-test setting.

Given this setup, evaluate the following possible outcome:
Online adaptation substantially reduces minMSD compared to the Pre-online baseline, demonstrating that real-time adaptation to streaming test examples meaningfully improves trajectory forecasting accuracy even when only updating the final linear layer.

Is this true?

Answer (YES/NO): NO